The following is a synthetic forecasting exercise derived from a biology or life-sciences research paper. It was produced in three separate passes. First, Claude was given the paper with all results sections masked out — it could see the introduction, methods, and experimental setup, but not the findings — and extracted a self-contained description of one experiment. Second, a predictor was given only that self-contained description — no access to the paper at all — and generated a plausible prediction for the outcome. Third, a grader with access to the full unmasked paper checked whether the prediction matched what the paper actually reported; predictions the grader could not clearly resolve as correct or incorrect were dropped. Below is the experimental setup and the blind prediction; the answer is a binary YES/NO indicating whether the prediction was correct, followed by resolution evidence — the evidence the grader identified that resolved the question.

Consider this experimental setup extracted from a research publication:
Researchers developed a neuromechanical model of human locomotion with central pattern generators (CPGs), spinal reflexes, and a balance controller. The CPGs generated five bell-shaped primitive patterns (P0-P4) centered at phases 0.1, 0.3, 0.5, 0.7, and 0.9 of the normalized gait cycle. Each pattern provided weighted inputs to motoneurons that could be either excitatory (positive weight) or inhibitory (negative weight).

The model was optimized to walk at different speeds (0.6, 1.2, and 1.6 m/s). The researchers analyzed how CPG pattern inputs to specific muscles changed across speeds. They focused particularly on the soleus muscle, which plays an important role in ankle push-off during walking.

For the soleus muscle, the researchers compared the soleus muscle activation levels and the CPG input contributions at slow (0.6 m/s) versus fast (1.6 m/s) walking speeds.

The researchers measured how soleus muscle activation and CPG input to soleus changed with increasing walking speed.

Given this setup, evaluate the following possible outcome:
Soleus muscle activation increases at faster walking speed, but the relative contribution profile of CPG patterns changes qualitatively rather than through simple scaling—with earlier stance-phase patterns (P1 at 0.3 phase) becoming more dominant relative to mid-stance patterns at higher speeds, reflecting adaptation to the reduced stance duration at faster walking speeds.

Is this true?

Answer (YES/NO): NO